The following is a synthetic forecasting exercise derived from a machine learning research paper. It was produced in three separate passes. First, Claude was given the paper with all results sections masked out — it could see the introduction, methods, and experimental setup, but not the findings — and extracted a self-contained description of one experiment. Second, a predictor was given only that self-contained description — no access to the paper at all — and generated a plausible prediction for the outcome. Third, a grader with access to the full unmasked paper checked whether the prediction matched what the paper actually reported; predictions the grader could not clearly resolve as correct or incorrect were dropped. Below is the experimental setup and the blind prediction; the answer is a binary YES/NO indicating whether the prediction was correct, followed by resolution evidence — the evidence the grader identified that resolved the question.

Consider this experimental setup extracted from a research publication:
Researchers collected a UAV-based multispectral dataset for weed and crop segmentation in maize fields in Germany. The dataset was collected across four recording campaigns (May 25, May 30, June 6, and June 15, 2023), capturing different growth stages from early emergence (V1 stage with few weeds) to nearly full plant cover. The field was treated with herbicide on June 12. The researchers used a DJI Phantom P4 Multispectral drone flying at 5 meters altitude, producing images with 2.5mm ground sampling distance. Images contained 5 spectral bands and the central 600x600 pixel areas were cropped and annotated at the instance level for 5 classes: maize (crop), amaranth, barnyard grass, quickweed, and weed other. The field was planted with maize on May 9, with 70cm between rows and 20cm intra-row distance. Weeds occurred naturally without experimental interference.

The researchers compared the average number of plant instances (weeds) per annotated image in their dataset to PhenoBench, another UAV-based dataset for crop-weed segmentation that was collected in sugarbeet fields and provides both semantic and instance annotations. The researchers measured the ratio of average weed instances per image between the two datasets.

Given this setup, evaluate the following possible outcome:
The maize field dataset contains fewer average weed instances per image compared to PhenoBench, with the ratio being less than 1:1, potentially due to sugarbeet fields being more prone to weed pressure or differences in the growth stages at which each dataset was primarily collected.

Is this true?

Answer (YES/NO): NO